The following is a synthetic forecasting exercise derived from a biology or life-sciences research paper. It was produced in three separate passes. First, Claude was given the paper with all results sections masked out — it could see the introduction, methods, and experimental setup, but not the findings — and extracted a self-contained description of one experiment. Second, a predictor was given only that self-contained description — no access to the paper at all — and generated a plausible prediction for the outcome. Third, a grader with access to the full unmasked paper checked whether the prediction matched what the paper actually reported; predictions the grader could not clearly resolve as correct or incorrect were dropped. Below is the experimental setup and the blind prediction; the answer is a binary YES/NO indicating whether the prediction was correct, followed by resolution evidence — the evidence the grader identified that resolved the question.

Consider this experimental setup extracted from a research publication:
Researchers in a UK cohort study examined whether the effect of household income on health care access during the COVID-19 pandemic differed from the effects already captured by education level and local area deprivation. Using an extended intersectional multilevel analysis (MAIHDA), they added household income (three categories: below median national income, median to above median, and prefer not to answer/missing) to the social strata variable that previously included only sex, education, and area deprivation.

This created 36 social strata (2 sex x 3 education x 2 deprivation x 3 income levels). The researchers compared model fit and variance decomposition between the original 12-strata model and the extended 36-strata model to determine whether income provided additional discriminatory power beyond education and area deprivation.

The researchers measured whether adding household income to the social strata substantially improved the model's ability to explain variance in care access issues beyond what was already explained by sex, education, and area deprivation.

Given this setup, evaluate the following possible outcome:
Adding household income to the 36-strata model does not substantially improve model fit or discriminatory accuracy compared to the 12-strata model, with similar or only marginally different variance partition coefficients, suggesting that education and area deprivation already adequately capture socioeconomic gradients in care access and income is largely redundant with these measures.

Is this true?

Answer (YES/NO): NO